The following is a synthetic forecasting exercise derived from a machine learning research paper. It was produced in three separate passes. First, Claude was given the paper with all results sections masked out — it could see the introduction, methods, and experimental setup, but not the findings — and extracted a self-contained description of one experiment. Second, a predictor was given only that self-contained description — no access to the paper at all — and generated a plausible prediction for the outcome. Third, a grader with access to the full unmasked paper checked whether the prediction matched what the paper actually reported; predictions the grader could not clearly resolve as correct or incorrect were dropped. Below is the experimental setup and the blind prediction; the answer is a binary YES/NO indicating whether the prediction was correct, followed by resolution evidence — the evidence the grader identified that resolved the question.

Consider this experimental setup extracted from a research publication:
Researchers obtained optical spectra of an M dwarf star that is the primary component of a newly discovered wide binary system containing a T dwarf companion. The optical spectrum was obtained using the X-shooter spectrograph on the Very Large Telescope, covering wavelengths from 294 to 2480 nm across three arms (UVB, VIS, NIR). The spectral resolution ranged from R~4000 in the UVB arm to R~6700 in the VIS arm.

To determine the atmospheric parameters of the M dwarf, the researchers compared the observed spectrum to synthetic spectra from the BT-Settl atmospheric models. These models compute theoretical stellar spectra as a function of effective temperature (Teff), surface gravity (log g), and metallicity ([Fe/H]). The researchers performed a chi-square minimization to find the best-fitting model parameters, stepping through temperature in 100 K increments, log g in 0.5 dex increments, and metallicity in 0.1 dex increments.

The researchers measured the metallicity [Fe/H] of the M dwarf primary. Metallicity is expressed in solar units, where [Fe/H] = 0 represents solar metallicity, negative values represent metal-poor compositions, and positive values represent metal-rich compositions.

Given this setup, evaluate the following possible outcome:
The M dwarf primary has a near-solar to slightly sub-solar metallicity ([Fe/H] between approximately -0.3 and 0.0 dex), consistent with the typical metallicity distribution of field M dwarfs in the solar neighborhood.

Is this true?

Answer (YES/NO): YES